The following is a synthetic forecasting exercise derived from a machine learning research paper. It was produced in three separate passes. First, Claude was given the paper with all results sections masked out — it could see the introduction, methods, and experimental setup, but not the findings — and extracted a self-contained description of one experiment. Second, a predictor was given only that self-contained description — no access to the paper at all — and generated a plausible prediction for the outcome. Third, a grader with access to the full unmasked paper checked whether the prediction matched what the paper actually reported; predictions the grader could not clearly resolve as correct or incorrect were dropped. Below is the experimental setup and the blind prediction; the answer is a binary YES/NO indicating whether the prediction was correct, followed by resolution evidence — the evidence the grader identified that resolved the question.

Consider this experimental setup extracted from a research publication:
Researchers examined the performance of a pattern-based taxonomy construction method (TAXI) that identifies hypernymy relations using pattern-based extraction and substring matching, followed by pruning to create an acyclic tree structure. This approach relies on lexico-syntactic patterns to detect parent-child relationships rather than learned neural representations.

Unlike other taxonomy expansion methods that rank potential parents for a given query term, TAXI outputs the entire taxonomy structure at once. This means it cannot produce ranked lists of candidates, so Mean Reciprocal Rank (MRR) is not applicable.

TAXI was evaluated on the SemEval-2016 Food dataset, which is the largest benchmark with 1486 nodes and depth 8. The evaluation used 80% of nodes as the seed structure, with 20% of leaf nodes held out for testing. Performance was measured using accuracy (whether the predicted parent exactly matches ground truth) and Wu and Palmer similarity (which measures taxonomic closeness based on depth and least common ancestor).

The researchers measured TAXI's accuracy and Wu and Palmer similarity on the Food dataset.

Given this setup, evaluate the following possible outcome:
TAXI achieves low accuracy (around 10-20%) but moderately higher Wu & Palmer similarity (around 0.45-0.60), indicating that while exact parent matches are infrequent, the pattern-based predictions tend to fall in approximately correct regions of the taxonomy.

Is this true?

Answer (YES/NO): NO